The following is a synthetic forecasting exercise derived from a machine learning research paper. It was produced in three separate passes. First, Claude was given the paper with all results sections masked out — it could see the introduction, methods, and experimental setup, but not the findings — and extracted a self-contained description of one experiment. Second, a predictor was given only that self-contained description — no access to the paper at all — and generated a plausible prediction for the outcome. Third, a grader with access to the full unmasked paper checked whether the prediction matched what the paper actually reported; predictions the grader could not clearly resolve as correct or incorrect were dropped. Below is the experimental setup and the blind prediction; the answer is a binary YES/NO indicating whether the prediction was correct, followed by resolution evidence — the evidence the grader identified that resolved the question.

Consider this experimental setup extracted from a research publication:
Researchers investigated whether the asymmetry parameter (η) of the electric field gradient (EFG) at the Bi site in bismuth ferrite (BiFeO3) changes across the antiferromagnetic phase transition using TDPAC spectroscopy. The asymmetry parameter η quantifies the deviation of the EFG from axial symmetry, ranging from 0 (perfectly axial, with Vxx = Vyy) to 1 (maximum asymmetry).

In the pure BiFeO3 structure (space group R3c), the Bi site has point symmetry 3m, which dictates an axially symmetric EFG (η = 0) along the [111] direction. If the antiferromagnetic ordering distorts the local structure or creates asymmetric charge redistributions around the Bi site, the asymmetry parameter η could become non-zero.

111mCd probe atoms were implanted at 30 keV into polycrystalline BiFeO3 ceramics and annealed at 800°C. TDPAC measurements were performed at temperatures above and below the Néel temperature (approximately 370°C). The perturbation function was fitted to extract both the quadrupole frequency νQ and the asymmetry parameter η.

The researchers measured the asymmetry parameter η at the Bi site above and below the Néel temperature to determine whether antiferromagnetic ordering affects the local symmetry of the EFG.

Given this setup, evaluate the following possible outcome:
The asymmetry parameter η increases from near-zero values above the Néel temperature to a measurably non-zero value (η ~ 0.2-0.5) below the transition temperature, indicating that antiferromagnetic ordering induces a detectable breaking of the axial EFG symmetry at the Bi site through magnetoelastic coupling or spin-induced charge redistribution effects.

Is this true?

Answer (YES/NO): NO